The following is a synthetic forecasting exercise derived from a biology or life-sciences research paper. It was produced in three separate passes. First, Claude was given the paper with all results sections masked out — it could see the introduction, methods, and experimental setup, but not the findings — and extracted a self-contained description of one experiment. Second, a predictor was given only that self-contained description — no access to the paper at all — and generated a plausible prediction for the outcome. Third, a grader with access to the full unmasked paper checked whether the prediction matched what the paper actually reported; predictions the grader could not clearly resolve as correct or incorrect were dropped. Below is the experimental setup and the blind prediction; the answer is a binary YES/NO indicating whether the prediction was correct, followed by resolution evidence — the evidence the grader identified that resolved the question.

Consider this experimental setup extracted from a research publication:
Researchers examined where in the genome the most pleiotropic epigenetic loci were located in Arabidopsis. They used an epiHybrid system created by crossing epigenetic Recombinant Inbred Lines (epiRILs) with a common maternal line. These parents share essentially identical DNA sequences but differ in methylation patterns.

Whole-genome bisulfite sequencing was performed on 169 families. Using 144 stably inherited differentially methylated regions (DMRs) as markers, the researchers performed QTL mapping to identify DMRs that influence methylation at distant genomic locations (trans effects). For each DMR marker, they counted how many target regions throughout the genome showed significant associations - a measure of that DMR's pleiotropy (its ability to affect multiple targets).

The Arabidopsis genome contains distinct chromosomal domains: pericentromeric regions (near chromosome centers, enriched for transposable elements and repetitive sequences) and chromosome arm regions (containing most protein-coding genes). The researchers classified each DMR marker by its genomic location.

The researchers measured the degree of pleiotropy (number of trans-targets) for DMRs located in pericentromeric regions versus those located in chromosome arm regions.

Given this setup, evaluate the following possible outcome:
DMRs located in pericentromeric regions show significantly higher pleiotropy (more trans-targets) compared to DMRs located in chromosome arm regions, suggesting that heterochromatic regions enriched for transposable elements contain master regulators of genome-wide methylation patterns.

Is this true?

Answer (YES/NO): YES